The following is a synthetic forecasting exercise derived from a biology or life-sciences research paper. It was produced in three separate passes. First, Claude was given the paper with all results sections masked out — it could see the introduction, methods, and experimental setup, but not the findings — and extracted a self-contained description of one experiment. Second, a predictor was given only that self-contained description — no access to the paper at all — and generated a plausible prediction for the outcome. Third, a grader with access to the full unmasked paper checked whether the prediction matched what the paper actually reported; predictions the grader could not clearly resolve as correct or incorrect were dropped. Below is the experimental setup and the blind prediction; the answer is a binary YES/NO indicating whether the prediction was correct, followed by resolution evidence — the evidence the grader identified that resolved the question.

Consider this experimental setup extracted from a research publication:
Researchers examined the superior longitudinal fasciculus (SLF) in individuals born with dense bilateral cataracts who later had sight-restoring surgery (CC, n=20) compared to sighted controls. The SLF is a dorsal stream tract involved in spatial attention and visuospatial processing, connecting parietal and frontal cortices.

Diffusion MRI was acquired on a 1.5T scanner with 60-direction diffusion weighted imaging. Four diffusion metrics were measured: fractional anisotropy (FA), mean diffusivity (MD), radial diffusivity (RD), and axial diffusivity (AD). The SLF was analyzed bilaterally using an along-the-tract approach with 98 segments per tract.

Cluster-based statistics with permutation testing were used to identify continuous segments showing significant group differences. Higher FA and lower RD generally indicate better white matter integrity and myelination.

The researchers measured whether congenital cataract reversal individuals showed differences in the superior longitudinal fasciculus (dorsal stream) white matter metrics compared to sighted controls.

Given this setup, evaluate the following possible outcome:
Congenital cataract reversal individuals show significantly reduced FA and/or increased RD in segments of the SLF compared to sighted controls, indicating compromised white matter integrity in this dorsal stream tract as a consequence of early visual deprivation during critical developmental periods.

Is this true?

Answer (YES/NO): NO